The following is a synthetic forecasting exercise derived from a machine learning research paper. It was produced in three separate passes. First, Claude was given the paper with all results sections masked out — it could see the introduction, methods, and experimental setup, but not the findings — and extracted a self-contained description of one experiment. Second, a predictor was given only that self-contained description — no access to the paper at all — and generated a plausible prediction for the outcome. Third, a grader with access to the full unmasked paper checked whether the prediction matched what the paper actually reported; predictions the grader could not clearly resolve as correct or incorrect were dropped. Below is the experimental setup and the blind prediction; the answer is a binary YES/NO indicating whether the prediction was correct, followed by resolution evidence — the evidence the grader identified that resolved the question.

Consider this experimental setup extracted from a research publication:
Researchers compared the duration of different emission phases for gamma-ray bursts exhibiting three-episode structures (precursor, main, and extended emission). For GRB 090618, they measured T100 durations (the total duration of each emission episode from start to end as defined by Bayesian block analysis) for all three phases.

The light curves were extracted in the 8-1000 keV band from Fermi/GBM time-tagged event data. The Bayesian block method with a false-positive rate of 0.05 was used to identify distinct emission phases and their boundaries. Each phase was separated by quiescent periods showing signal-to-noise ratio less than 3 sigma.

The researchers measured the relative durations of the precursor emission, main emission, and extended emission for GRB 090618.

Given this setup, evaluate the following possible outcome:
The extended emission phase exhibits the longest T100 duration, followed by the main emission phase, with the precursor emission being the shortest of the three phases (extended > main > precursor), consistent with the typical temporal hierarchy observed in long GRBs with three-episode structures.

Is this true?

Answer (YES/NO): YES